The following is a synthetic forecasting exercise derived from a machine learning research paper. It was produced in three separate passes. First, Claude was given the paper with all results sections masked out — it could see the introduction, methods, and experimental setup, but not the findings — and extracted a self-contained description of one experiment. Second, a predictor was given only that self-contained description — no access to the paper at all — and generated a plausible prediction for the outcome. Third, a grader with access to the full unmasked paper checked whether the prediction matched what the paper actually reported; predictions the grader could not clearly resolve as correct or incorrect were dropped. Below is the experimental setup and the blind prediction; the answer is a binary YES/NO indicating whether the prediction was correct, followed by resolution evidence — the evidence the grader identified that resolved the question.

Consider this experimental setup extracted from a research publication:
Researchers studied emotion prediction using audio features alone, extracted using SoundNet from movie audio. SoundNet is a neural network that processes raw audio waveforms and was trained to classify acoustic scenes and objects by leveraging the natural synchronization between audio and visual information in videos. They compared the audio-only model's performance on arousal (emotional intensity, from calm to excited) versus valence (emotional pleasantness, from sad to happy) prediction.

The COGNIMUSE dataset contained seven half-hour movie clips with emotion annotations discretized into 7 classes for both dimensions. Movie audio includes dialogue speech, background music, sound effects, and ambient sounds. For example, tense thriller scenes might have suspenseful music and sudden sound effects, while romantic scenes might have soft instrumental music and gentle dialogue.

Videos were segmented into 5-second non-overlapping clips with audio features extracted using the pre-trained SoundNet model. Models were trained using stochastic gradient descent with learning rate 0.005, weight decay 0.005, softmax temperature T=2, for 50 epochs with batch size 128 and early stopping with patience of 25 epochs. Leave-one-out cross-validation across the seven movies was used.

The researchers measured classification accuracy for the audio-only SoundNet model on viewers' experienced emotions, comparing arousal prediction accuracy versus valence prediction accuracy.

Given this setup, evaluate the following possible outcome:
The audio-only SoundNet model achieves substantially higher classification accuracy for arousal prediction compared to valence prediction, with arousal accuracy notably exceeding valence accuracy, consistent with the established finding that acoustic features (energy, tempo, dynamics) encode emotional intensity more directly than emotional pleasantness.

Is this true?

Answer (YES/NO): NO